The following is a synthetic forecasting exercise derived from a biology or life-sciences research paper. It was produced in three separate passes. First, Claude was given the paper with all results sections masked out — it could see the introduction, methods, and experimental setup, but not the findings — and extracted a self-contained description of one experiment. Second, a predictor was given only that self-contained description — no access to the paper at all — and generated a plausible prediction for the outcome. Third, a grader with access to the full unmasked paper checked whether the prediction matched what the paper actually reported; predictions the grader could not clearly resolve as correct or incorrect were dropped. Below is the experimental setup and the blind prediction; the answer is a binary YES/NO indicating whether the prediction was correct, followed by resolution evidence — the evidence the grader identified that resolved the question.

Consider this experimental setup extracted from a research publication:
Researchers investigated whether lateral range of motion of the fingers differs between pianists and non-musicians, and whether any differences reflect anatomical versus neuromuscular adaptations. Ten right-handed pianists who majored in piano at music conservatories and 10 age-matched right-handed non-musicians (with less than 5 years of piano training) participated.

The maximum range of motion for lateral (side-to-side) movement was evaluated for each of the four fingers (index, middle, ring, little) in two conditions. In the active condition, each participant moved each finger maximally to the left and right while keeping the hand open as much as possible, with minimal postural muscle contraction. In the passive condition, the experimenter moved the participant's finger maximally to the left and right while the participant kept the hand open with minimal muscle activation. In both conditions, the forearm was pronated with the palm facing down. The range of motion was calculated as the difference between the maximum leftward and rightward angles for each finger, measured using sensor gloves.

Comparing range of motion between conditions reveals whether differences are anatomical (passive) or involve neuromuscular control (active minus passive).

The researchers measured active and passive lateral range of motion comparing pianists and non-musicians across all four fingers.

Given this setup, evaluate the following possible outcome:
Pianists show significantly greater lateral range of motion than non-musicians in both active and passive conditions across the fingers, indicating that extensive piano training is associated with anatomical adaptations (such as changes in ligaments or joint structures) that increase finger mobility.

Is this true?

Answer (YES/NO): NO